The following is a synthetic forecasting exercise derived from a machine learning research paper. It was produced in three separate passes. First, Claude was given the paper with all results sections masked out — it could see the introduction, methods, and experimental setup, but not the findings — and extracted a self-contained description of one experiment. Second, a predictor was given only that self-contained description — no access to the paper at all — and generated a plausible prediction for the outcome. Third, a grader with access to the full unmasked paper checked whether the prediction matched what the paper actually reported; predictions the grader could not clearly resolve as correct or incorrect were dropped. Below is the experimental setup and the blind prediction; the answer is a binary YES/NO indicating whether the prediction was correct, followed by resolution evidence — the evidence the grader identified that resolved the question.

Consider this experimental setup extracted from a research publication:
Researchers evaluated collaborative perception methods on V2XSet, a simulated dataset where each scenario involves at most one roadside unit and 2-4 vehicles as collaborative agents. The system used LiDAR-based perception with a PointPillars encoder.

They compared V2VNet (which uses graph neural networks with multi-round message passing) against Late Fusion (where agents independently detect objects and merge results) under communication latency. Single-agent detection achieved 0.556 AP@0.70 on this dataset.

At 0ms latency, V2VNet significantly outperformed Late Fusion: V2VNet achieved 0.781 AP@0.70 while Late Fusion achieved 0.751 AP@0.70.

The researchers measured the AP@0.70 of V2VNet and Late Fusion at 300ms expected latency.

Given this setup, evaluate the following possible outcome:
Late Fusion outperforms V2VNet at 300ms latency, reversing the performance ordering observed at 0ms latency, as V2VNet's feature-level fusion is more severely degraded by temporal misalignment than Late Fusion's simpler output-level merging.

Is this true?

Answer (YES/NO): NO